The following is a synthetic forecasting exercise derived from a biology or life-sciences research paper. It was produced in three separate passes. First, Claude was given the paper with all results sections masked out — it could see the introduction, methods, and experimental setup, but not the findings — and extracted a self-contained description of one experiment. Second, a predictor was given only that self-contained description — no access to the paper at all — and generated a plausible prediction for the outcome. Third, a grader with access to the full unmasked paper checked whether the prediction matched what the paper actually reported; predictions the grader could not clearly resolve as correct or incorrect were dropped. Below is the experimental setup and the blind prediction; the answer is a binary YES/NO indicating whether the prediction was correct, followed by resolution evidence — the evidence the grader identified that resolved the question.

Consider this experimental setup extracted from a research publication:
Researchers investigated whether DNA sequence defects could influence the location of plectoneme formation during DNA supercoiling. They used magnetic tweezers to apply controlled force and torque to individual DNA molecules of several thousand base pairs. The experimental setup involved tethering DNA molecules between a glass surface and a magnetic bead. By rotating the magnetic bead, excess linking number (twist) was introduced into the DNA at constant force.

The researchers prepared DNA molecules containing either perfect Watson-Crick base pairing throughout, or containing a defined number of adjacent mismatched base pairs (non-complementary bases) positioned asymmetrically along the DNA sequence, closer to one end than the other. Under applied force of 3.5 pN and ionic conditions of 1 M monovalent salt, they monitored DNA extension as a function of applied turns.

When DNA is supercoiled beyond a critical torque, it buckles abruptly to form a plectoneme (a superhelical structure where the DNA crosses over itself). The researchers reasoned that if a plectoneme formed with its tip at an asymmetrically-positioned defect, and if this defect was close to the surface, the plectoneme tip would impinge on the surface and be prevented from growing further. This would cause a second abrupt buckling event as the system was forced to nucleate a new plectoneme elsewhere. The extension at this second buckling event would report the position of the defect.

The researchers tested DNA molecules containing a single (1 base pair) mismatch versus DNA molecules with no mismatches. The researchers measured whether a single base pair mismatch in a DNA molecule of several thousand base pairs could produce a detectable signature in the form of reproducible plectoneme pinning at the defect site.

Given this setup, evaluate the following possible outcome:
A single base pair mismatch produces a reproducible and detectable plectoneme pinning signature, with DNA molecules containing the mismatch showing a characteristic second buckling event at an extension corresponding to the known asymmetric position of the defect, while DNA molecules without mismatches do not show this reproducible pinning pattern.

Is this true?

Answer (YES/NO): YES